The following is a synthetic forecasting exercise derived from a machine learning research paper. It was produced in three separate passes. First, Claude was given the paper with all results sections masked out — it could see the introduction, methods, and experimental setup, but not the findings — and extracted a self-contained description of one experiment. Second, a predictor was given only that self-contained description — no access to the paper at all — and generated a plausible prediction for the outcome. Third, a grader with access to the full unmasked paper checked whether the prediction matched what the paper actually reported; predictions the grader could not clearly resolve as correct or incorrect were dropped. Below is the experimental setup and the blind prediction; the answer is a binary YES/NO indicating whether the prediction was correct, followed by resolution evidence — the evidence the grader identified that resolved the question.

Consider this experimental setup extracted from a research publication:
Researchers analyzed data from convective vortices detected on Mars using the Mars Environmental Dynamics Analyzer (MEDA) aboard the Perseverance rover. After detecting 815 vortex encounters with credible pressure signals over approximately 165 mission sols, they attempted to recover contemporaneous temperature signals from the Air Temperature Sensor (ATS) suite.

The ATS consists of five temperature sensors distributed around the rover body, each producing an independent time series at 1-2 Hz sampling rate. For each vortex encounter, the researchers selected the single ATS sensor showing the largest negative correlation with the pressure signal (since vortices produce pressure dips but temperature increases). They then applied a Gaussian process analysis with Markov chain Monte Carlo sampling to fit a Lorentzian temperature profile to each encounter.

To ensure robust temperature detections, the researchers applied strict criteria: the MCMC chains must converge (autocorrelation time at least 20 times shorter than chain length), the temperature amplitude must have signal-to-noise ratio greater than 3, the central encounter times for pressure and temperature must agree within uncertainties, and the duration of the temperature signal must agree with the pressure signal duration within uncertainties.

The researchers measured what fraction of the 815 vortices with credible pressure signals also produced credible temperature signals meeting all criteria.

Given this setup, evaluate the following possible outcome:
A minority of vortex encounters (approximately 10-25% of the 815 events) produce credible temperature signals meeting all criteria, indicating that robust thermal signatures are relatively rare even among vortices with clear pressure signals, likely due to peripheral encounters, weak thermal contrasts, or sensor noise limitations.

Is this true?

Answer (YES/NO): YES